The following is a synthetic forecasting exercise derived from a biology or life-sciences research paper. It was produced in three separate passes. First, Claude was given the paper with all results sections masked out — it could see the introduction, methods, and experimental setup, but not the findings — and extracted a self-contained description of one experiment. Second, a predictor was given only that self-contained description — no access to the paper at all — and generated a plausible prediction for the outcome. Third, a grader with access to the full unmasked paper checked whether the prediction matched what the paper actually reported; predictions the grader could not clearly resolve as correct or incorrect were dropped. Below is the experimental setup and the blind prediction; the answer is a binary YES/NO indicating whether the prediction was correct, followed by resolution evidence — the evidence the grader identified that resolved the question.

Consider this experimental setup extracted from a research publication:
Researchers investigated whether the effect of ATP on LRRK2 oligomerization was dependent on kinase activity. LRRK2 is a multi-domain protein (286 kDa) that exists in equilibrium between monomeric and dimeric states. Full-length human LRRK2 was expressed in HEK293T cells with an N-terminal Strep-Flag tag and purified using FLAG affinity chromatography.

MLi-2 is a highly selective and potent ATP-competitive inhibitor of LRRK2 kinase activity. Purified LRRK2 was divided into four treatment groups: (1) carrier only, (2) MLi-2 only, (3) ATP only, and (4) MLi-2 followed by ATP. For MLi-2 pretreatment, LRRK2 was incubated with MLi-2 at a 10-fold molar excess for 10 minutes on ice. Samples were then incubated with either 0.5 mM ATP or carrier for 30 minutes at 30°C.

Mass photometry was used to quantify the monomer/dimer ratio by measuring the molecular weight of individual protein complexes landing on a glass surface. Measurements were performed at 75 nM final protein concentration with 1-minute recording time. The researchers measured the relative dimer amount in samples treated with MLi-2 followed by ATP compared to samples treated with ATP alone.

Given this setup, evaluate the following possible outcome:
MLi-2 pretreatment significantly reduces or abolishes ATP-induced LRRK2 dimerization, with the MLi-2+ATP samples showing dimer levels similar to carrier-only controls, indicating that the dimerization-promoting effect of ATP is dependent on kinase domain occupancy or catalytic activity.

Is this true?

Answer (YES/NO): NO